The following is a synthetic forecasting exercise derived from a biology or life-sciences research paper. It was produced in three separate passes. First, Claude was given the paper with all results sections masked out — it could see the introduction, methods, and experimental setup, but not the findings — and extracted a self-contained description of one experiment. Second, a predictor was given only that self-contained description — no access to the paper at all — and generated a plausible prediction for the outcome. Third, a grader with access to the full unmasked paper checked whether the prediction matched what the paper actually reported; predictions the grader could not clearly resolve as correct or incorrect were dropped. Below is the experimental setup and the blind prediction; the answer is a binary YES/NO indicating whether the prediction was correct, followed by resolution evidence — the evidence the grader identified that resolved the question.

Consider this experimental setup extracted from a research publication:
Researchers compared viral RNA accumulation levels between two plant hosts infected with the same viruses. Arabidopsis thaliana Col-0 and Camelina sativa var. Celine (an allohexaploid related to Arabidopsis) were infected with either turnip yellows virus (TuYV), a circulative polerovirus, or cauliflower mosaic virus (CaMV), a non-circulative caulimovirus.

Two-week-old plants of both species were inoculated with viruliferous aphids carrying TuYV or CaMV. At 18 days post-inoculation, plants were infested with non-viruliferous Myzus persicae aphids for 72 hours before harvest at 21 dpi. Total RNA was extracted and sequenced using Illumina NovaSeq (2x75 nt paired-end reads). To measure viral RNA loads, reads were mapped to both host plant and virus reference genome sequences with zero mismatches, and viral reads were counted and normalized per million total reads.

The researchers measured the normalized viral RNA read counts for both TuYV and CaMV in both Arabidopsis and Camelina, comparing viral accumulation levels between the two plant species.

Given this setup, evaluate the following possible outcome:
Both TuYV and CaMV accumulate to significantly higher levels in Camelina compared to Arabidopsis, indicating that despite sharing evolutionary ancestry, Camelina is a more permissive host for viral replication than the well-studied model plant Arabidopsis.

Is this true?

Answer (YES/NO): YES